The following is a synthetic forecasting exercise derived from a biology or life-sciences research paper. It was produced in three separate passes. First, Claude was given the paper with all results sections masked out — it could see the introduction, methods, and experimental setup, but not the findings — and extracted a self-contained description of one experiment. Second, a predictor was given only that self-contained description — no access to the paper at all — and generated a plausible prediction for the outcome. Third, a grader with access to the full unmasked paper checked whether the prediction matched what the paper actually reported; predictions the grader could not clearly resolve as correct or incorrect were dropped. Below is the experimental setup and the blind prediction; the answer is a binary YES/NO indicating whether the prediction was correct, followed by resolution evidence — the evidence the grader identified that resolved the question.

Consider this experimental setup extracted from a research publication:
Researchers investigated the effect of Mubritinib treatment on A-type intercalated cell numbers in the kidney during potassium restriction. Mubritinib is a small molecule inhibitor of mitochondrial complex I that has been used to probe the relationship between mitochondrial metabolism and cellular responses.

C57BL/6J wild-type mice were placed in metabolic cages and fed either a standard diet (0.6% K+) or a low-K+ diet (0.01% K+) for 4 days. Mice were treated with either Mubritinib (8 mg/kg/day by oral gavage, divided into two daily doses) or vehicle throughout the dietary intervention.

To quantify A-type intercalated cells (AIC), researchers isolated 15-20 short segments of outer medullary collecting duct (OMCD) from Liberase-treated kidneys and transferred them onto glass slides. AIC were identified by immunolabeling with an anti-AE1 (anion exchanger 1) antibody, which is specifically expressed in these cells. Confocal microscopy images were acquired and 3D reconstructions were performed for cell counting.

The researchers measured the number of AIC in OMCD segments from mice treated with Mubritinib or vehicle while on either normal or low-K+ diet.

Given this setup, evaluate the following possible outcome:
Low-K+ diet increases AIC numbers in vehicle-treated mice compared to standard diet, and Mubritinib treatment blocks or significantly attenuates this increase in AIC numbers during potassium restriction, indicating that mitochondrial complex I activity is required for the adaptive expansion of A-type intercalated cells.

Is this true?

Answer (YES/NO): NO